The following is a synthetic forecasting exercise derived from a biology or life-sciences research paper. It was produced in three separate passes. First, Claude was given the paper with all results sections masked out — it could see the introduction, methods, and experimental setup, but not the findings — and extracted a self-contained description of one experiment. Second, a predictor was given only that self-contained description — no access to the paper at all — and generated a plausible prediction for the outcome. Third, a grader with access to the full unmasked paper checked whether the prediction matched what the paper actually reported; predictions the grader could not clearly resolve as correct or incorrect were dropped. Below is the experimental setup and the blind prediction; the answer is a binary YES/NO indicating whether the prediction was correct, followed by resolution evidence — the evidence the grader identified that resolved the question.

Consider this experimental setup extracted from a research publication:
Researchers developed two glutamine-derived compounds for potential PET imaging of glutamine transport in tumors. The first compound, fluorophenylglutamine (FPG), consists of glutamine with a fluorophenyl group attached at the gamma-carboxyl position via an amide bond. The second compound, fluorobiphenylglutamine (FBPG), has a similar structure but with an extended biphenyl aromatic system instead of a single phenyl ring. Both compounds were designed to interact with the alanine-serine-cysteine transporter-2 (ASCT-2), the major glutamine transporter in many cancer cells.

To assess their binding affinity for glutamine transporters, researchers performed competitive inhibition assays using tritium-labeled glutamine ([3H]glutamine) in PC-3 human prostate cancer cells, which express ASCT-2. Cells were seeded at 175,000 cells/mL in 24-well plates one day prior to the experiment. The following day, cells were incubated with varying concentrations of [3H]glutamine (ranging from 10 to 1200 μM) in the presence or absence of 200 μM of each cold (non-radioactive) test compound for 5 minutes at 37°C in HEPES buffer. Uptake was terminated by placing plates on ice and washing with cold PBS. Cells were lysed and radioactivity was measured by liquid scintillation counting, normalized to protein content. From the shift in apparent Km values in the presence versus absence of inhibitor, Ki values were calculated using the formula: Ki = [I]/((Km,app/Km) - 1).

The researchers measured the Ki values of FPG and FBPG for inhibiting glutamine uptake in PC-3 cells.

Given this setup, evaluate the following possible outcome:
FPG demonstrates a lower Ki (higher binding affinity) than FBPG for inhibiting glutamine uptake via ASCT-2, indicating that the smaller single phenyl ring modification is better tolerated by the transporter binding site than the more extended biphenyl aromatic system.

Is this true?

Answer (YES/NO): YES